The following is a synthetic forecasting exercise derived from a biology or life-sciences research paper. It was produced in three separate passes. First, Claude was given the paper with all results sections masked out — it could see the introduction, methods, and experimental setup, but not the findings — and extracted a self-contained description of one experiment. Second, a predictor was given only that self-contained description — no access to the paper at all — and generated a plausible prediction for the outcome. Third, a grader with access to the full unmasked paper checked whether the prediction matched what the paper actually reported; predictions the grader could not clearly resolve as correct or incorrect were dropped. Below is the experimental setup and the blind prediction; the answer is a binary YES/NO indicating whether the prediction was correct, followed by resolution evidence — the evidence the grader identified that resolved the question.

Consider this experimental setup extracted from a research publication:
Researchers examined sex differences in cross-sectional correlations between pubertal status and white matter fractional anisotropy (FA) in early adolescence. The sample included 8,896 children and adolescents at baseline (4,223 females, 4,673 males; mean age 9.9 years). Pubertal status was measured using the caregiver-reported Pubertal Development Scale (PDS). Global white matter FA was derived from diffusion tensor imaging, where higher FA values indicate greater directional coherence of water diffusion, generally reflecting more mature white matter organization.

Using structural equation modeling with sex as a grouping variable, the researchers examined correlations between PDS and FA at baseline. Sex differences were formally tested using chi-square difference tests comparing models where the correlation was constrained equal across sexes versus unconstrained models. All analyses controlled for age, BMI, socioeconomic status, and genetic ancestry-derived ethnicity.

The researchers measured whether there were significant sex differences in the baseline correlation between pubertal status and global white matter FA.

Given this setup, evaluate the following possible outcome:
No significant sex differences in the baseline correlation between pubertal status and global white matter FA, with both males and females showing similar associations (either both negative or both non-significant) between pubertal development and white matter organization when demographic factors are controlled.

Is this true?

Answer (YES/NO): YES